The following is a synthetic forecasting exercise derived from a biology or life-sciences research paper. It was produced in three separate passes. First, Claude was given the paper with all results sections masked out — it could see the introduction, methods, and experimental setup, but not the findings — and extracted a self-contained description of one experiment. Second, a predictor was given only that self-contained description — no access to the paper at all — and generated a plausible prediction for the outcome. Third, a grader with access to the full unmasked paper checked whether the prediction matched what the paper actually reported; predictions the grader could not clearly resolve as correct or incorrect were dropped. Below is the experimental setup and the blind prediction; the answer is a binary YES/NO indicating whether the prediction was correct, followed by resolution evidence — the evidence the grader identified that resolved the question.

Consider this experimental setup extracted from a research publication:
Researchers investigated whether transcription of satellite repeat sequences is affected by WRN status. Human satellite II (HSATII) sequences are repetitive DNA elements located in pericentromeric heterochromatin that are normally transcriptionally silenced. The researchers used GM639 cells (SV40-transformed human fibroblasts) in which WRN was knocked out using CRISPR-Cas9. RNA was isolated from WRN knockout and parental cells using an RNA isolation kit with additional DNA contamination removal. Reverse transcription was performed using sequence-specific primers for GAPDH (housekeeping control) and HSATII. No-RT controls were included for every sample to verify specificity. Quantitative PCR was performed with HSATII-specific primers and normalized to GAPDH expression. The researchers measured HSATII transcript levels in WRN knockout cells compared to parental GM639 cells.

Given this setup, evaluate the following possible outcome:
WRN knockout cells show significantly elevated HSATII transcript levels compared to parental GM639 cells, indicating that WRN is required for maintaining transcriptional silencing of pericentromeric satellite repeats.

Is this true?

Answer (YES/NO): YES